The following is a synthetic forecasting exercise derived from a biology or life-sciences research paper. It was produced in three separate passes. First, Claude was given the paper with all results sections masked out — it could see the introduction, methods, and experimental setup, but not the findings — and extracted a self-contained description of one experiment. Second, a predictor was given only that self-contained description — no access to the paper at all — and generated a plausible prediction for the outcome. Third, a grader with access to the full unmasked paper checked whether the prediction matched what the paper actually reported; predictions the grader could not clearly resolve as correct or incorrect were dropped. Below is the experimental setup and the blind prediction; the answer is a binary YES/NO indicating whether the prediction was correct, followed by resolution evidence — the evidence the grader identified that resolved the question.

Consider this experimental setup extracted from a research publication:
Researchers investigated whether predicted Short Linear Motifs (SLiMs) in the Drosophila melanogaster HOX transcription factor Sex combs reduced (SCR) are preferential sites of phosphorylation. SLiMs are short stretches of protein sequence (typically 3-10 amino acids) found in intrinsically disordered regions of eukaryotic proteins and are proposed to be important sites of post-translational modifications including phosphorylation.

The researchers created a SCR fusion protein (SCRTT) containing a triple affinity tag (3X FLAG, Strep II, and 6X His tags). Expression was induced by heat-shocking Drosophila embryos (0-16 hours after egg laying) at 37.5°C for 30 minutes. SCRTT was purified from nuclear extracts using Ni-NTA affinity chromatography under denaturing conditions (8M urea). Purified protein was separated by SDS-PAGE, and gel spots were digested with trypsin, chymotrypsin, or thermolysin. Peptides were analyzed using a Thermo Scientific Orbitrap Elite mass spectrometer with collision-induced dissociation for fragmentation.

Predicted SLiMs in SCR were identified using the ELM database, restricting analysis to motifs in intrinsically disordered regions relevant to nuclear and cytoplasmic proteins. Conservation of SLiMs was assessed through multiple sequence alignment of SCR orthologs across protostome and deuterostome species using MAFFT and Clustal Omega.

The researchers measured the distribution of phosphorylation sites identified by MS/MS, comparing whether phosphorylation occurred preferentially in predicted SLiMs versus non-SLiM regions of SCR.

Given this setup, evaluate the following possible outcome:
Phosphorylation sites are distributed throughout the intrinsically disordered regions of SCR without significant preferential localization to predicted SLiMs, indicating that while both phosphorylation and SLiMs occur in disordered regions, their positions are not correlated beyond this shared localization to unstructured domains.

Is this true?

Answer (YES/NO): YES